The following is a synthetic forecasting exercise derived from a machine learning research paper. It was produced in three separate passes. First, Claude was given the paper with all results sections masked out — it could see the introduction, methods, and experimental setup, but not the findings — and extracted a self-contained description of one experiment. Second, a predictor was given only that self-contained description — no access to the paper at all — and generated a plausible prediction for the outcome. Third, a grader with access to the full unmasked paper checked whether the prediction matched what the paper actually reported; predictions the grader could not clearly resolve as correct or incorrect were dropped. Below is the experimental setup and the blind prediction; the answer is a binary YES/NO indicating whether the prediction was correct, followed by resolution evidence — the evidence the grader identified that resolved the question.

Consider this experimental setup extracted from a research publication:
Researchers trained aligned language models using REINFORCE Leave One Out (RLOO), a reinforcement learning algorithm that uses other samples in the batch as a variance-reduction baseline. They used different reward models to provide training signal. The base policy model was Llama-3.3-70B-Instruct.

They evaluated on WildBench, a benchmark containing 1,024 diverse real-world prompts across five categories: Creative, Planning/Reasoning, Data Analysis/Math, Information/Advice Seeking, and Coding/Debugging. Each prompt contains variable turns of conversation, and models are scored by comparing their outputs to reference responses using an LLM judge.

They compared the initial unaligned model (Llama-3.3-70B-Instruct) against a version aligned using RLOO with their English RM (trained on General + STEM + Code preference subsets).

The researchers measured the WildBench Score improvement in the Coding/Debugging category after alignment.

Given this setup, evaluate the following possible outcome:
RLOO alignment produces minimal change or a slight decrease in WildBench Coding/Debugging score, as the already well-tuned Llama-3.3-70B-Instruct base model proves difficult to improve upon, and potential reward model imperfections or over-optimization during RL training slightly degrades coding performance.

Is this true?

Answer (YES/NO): NO